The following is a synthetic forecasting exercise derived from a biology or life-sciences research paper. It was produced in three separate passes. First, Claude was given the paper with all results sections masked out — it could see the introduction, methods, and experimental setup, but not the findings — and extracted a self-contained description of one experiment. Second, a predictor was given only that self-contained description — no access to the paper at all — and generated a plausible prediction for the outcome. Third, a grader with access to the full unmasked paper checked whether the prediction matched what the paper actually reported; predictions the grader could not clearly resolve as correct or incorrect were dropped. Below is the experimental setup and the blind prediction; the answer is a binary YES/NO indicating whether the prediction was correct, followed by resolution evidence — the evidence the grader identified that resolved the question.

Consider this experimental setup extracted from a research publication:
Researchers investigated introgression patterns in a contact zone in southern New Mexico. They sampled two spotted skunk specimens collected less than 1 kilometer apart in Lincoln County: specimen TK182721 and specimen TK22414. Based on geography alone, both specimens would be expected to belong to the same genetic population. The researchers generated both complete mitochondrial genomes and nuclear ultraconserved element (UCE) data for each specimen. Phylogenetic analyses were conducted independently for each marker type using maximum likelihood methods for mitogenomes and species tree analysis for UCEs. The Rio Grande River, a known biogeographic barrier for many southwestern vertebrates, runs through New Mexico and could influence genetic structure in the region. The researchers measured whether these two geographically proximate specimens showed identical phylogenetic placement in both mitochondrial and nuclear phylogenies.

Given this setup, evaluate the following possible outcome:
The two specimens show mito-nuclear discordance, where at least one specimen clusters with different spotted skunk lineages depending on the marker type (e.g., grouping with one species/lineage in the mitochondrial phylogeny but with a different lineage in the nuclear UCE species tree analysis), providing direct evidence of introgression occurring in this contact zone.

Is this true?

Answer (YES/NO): YES